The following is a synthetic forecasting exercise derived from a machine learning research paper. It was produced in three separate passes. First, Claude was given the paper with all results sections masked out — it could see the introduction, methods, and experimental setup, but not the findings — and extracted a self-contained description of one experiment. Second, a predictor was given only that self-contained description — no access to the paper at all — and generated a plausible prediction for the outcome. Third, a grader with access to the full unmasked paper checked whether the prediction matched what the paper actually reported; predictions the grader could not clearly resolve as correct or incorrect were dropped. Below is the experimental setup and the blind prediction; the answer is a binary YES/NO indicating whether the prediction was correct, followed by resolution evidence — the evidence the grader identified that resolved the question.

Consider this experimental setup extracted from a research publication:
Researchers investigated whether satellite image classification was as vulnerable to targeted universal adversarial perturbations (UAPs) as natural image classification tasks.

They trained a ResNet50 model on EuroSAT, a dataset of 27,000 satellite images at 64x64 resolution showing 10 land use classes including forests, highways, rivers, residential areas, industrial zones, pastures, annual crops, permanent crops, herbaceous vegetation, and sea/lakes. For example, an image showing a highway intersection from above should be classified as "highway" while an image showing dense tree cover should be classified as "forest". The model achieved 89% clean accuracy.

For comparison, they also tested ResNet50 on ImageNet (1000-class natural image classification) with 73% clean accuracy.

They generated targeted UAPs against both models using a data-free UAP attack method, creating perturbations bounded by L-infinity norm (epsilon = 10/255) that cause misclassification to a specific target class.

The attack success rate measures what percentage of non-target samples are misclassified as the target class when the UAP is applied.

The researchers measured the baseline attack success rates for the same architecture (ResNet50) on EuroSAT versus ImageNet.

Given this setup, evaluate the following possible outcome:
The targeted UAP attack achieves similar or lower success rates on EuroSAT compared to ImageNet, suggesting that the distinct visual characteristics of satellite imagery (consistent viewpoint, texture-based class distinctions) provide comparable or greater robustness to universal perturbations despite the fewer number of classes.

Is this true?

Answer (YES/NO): NO